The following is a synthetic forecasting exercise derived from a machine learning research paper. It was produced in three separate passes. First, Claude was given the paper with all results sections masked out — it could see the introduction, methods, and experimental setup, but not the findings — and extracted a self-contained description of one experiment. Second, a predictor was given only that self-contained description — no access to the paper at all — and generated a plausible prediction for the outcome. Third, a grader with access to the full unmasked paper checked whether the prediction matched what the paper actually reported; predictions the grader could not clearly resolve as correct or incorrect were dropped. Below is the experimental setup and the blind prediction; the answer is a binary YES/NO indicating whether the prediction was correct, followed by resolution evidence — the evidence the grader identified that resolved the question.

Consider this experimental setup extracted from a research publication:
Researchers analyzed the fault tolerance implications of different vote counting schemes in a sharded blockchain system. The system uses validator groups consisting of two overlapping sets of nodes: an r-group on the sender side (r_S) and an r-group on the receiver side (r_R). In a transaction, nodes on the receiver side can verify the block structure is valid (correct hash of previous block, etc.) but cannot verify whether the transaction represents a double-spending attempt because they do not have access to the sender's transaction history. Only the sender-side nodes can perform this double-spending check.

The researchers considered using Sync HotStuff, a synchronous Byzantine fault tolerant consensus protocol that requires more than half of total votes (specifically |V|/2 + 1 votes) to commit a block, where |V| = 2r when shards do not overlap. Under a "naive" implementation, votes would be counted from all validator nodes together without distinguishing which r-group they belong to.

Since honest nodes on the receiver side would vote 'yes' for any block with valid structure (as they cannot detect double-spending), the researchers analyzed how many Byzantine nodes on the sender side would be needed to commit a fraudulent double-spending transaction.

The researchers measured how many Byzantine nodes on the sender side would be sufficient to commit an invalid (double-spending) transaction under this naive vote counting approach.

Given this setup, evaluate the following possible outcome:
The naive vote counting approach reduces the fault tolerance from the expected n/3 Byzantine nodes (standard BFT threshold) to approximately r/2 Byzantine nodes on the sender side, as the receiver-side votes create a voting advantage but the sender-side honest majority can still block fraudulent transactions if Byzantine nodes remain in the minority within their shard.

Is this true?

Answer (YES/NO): NO